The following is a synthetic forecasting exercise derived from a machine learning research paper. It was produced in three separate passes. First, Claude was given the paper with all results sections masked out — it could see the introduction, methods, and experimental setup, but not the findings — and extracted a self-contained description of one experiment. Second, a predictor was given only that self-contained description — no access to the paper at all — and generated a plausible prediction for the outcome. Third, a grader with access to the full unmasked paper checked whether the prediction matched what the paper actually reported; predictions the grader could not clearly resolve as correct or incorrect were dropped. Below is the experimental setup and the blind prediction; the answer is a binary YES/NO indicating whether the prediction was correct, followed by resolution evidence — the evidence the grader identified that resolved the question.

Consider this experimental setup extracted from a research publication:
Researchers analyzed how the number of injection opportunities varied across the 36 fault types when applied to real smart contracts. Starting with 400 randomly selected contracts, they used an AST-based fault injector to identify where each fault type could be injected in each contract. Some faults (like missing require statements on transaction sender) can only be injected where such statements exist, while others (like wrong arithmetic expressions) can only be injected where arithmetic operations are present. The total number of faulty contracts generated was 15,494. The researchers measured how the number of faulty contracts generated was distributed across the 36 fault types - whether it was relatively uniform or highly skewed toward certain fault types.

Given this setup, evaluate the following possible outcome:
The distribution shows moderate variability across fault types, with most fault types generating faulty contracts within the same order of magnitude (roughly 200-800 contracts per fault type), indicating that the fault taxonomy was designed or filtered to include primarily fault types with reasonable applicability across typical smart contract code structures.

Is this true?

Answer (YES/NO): NO